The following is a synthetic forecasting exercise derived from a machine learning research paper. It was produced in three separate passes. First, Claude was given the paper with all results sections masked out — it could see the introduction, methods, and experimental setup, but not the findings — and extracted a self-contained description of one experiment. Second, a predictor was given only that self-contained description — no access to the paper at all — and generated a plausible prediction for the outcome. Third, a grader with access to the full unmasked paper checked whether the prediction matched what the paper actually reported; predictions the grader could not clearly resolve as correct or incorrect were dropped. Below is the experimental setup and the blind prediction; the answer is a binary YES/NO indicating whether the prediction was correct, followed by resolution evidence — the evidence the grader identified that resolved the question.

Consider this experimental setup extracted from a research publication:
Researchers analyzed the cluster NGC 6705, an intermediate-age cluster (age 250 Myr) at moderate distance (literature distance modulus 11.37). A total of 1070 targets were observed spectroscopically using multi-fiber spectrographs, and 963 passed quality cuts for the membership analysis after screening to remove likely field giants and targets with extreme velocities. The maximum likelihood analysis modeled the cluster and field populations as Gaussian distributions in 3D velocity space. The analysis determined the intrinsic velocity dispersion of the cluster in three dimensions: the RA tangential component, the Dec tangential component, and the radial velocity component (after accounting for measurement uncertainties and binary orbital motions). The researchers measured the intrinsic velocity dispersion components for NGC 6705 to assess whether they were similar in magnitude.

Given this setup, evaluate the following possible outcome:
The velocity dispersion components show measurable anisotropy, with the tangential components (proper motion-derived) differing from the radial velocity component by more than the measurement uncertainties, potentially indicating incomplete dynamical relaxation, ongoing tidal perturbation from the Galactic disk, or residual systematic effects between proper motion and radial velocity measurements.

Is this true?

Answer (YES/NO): YES